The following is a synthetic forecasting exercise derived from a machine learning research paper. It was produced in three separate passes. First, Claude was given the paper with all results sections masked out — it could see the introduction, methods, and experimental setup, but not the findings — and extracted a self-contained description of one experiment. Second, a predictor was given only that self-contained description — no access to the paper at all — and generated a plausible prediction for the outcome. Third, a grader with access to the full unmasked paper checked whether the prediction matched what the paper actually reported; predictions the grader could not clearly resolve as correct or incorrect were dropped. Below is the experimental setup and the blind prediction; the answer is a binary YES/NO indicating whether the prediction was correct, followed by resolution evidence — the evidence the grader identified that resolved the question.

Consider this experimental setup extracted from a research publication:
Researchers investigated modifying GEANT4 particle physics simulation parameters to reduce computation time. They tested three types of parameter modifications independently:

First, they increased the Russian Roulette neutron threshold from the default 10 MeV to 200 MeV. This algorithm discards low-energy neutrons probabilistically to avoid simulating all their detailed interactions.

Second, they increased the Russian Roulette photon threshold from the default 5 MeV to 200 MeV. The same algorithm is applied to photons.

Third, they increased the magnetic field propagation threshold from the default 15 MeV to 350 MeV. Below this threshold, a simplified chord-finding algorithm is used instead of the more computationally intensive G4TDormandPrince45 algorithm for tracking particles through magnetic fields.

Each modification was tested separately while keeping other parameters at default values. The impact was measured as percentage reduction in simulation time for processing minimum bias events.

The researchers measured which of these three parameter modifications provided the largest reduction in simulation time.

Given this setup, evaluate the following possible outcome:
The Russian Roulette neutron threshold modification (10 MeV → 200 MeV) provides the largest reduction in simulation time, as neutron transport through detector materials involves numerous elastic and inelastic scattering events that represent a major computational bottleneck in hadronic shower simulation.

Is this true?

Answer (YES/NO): NO